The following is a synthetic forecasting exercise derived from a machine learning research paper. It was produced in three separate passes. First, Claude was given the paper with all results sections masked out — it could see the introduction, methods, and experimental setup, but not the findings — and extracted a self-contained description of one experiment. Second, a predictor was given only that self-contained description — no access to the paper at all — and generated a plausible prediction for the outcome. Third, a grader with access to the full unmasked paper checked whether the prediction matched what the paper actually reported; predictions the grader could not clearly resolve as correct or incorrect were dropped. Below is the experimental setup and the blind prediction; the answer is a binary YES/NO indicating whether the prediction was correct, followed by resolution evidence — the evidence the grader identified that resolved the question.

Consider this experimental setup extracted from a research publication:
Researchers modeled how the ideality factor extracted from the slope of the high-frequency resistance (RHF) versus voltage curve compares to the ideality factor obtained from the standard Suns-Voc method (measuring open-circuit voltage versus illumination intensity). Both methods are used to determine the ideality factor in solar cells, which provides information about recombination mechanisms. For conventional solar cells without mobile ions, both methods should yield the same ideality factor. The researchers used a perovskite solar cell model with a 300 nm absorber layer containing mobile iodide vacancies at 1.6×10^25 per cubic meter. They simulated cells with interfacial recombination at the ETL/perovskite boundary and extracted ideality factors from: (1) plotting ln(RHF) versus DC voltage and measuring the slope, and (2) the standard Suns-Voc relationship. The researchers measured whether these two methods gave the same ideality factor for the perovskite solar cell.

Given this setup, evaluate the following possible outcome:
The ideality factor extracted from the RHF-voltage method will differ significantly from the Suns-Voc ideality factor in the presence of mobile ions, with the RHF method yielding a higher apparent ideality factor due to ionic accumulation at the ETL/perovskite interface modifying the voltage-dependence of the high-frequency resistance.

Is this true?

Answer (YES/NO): NO